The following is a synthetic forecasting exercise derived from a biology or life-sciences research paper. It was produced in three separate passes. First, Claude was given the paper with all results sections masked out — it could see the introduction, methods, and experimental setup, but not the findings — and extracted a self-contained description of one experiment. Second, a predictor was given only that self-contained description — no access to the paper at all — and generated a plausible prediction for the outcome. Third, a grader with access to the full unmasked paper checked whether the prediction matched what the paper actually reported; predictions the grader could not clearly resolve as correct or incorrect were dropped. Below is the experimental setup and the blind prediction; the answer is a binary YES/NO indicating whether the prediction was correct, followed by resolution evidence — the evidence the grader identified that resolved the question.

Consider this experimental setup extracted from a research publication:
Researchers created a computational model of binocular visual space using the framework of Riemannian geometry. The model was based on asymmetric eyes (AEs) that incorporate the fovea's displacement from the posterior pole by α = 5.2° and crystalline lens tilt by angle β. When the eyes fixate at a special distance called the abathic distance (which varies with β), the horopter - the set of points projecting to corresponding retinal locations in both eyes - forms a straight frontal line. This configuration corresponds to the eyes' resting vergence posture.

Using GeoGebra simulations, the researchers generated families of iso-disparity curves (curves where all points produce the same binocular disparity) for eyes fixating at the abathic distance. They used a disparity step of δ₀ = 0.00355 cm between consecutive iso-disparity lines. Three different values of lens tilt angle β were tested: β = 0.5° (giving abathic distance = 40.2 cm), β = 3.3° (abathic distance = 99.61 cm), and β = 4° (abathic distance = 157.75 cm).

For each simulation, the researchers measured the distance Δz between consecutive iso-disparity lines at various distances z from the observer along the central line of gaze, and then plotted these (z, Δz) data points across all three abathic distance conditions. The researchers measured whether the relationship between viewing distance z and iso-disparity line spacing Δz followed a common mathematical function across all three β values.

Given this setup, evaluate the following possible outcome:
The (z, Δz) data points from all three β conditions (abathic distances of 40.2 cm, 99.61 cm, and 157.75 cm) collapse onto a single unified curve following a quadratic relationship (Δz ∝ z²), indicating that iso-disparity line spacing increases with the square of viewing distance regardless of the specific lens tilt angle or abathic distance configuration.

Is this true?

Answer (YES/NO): YES